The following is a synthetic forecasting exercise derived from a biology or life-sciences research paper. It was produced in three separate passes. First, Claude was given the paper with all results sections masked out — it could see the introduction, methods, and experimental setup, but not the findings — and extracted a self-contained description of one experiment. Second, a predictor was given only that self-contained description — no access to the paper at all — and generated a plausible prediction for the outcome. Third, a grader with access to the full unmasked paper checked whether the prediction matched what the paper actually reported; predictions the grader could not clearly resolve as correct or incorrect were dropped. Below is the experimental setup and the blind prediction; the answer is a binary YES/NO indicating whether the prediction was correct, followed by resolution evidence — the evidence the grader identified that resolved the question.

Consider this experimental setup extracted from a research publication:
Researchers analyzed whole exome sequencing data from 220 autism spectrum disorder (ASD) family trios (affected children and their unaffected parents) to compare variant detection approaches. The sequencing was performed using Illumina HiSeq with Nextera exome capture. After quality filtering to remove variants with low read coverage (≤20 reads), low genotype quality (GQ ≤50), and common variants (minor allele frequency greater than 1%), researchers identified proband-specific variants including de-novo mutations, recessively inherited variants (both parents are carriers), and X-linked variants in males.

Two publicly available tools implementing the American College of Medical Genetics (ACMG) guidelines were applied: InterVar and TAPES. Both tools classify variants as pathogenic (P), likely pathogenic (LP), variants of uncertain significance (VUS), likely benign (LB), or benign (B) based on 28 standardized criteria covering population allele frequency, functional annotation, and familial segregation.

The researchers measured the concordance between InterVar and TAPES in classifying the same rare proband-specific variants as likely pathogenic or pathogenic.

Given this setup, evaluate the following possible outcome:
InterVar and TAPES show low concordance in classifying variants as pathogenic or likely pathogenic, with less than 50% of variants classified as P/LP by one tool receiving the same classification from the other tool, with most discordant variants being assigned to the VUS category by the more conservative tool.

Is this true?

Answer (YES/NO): NO